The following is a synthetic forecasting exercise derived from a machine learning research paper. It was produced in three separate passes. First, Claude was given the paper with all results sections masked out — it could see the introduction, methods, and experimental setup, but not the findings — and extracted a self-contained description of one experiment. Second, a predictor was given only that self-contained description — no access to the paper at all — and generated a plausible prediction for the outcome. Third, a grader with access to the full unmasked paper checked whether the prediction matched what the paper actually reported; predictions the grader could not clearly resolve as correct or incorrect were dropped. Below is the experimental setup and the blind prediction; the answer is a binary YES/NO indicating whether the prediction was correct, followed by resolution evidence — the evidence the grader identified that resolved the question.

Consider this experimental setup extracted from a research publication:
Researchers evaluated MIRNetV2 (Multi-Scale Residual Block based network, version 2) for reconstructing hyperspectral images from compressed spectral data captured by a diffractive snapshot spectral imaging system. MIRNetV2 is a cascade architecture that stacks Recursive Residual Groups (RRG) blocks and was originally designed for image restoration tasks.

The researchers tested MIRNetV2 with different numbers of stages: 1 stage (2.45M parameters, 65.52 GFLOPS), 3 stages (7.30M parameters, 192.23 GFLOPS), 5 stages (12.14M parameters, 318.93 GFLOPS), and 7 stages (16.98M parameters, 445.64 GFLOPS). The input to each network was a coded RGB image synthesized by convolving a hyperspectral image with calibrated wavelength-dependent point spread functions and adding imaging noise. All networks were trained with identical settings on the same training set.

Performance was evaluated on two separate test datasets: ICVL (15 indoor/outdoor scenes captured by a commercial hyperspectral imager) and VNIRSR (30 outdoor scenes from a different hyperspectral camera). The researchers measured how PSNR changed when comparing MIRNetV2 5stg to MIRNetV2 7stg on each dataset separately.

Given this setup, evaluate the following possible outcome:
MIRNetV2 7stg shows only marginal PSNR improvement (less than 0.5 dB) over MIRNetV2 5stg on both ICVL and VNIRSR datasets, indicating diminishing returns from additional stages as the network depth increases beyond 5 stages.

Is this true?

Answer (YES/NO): NO